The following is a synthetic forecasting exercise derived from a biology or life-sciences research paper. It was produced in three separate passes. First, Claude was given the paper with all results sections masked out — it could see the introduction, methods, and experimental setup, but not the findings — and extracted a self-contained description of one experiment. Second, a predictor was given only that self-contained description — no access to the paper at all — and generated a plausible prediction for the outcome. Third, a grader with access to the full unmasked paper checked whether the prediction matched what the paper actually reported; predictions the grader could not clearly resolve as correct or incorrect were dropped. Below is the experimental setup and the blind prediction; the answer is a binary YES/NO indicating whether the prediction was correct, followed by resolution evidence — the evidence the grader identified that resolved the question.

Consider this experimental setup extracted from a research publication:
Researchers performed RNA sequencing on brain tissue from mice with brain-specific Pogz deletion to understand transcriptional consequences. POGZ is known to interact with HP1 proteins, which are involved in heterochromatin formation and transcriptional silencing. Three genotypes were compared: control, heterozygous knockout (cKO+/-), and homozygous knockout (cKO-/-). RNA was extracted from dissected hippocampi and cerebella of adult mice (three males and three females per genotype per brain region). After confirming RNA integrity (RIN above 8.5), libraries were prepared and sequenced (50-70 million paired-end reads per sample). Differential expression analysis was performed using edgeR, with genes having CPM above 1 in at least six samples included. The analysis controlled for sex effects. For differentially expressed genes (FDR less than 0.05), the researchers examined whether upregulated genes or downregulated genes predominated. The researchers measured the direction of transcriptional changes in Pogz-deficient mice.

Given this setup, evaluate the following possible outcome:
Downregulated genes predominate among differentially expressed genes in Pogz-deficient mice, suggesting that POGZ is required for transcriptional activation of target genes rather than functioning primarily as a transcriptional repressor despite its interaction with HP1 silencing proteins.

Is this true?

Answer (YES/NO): NO